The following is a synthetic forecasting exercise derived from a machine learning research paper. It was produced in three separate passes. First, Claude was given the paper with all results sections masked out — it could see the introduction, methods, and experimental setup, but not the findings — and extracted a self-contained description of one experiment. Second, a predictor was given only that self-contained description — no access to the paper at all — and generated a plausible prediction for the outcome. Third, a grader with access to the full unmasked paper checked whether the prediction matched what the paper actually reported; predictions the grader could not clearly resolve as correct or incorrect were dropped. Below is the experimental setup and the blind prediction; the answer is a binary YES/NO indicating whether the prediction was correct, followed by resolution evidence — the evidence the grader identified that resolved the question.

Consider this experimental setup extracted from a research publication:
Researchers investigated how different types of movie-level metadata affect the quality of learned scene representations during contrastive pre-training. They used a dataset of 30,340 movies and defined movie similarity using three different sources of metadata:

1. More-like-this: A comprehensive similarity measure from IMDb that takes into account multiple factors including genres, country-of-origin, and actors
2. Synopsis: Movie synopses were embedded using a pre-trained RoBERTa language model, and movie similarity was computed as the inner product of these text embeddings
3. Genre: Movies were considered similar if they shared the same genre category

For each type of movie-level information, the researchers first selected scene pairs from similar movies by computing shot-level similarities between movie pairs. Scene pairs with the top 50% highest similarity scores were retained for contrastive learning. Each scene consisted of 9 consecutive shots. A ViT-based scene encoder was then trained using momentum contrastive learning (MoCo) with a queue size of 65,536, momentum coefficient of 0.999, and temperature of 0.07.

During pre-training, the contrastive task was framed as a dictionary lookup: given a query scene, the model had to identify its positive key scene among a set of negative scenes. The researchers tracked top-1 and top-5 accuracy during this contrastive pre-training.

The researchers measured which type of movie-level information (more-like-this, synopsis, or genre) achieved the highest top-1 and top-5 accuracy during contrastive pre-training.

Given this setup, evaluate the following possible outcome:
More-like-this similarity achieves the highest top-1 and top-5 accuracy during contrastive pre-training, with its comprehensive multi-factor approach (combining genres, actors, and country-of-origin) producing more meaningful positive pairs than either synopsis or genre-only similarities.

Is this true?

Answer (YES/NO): YES